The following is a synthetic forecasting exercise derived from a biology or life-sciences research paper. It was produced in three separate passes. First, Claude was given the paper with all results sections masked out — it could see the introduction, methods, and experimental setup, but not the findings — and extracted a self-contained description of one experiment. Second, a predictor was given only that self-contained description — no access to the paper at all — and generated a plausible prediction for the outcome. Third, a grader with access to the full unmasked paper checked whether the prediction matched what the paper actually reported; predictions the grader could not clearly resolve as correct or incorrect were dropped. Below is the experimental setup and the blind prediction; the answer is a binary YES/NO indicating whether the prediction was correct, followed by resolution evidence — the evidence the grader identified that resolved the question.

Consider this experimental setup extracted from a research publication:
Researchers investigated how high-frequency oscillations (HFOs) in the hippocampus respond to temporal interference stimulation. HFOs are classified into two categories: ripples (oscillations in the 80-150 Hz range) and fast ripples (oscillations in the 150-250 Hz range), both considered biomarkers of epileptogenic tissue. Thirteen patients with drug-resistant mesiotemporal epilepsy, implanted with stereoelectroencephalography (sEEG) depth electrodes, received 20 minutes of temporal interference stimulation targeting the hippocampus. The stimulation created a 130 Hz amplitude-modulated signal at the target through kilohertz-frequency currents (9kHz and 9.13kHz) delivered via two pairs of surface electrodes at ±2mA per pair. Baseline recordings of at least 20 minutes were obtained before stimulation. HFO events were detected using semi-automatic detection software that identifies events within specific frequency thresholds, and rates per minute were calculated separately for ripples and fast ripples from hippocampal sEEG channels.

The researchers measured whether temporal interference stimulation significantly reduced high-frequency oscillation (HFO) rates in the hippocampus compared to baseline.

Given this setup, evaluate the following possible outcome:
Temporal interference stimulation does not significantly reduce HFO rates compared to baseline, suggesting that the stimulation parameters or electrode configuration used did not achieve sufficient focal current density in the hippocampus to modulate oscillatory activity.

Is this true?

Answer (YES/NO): NO